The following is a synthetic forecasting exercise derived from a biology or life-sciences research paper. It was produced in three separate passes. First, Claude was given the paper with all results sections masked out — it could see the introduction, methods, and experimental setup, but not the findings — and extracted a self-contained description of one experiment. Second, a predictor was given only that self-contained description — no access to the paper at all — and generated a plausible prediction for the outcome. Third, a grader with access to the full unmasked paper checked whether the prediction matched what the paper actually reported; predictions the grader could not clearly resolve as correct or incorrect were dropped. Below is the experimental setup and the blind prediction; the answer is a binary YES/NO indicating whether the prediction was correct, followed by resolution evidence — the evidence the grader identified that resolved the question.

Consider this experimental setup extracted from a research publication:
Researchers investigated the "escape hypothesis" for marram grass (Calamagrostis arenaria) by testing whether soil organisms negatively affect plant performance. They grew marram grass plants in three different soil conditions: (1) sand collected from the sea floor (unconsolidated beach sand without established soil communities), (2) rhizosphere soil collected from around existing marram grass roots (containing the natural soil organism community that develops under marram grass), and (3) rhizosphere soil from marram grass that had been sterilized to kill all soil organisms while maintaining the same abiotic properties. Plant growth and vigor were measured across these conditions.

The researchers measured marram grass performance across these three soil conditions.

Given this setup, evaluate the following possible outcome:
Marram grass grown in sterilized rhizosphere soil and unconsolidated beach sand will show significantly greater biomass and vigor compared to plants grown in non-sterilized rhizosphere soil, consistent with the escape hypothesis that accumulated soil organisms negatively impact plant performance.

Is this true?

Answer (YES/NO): YES